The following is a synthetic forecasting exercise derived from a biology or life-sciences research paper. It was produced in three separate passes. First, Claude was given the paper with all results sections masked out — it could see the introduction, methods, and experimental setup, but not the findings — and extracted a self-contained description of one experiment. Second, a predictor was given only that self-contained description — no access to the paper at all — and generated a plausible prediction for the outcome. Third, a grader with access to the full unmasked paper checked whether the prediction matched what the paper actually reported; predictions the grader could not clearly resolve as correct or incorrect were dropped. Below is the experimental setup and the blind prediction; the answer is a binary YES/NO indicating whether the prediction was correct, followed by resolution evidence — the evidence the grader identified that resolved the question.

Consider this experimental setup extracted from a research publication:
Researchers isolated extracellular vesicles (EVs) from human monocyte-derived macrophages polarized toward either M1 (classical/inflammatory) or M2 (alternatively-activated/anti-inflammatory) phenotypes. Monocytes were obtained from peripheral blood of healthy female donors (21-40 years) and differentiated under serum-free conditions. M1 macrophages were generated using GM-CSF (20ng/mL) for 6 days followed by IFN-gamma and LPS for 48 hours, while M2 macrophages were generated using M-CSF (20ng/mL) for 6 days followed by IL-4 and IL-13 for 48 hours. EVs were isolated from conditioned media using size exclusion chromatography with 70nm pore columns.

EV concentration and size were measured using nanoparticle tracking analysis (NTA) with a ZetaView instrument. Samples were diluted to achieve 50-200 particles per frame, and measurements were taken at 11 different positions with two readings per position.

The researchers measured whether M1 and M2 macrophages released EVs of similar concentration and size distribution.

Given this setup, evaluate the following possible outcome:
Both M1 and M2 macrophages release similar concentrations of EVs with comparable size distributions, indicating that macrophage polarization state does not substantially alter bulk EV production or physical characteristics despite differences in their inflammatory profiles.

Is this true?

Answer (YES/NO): NO